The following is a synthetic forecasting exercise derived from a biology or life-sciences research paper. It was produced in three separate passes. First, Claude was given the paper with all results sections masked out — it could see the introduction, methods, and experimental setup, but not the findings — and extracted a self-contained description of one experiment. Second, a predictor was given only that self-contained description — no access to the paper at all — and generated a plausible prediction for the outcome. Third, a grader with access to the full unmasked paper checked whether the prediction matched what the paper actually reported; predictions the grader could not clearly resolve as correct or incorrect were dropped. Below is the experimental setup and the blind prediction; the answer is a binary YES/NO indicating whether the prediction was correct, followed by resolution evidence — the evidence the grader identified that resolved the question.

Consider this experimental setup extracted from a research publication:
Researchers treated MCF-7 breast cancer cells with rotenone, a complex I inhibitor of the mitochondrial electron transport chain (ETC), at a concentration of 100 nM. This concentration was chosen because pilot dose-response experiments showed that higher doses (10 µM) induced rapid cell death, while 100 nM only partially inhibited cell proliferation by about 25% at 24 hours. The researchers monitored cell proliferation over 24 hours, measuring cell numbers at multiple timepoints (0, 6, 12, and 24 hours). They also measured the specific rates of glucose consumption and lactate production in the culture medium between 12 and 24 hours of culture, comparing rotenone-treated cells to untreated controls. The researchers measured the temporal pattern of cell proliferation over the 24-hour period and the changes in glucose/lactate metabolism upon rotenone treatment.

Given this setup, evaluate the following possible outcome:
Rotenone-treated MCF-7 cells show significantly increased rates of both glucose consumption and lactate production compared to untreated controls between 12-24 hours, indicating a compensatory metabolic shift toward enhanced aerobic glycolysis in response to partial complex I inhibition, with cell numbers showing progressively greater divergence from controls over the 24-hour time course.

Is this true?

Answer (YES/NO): NO